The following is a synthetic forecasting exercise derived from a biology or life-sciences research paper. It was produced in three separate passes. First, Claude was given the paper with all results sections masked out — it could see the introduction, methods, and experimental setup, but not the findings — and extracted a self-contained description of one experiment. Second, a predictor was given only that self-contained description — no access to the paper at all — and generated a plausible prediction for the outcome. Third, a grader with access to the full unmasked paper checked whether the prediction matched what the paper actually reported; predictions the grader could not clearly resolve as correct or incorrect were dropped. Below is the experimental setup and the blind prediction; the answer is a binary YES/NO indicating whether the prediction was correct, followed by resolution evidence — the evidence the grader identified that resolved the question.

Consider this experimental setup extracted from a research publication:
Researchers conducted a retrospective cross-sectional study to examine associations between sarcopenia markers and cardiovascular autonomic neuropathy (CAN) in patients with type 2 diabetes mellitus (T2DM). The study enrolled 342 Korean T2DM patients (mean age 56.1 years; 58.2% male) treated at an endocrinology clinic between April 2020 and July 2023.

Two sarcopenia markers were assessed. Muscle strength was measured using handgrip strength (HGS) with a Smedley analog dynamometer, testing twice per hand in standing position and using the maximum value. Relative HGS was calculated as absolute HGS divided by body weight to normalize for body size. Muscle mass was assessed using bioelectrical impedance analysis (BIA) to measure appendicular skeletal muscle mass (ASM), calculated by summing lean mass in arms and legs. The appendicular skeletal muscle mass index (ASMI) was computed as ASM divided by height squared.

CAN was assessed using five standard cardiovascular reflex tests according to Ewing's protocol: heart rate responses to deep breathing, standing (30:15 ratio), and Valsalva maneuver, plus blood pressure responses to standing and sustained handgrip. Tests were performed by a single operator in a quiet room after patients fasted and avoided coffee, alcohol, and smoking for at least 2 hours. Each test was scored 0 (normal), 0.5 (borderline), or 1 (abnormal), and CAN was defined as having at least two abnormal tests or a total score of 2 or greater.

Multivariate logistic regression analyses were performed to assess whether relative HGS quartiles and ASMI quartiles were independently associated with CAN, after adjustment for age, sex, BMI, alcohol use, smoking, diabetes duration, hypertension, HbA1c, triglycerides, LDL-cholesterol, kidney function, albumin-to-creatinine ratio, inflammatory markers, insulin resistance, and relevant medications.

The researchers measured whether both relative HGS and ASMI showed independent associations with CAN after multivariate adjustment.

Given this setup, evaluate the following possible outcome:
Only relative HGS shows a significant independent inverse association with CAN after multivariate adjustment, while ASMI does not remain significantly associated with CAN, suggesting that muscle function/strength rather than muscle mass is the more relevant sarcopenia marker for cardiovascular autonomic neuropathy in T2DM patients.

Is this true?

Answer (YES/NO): YES